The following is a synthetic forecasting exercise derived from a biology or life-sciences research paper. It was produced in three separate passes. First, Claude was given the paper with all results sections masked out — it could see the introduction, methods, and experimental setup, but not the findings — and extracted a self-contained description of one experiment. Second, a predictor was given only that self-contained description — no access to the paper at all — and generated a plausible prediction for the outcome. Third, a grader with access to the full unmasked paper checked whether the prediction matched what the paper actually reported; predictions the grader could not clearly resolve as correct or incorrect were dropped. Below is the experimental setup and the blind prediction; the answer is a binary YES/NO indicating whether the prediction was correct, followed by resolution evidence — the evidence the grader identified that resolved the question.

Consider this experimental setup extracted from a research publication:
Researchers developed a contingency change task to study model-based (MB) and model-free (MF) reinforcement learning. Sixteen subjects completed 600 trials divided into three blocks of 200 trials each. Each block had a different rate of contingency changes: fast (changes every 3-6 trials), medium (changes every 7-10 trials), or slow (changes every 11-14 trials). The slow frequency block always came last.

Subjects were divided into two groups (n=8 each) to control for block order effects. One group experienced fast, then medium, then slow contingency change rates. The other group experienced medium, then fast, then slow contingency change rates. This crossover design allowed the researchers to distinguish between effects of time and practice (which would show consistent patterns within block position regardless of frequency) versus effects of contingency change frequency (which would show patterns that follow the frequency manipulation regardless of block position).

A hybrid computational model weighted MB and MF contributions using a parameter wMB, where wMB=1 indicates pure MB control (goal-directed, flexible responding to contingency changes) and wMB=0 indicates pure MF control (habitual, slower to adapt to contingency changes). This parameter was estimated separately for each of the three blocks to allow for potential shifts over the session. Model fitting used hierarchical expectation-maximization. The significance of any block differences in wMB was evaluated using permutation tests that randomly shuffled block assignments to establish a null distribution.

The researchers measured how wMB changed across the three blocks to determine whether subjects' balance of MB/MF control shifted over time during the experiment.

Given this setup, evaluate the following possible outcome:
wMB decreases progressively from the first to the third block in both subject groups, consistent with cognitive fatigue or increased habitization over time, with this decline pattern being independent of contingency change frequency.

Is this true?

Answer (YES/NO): NO